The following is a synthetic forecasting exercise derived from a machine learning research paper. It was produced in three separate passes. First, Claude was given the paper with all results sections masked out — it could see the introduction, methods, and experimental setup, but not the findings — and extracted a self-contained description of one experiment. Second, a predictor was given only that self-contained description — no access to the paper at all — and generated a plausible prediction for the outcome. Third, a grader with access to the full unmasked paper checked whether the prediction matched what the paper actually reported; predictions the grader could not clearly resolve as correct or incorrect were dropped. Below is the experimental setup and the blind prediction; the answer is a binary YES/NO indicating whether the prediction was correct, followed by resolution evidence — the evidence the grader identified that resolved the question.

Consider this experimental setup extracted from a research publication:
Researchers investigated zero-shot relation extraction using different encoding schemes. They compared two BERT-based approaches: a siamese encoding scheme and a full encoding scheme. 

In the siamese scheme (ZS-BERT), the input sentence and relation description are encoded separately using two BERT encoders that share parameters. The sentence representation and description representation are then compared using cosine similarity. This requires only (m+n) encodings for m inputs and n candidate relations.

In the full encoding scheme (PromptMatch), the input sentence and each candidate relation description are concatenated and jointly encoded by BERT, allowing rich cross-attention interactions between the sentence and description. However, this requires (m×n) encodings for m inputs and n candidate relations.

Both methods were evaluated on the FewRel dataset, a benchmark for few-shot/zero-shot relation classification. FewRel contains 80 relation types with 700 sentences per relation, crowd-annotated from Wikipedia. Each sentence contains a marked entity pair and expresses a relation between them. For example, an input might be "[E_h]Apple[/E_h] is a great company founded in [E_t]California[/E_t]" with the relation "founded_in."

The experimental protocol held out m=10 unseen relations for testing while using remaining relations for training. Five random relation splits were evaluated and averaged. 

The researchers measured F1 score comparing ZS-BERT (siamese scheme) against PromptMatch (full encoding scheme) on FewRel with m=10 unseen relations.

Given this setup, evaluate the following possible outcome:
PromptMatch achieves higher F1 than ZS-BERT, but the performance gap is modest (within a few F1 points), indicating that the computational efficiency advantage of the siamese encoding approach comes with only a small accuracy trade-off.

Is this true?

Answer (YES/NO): NO